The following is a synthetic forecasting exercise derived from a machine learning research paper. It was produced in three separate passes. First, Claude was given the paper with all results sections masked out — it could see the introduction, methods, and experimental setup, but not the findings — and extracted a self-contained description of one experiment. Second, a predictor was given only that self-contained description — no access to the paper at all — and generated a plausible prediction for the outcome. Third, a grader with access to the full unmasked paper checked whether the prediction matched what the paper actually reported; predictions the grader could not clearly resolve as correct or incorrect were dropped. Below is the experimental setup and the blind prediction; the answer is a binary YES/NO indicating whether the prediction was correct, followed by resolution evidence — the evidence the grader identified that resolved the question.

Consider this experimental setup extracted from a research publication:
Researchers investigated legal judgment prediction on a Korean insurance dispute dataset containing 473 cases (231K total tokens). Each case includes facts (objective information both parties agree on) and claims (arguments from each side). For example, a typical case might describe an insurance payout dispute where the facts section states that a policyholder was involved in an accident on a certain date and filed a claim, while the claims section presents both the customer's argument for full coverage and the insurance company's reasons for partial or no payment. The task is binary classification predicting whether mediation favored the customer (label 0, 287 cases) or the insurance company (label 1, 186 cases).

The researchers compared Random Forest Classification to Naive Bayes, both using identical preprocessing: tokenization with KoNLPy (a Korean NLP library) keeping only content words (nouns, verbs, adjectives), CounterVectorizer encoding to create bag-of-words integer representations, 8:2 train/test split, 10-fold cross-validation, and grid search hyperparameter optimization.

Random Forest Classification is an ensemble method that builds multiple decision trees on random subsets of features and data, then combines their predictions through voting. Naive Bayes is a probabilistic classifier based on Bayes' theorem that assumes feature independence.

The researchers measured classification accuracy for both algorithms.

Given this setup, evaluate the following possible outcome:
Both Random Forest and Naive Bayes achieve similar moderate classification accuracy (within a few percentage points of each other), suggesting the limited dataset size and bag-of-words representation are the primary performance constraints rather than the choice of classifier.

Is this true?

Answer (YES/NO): NO